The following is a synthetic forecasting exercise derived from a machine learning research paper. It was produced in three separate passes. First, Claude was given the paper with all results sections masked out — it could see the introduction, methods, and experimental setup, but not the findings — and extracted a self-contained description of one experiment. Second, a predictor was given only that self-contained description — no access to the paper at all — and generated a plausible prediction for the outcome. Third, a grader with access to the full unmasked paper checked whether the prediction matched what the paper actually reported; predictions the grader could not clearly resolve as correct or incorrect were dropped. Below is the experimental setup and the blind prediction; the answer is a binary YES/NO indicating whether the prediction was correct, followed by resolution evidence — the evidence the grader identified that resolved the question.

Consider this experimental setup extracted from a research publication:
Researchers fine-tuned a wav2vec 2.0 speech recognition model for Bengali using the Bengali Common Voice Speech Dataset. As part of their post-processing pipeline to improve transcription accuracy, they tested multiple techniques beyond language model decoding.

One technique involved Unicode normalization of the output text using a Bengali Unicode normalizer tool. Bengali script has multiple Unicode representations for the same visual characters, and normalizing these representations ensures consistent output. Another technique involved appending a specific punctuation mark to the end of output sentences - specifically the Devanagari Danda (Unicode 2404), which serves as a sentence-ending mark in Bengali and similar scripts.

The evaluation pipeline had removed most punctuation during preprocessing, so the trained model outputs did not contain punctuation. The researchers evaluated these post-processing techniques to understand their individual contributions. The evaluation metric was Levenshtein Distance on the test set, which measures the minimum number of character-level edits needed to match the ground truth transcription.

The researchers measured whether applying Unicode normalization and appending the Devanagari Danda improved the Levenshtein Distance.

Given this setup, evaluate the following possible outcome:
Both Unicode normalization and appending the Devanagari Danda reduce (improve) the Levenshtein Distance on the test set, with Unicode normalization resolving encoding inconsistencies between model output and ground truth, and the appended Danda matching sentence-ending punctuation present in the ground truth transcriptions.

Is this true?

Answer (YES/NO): YES